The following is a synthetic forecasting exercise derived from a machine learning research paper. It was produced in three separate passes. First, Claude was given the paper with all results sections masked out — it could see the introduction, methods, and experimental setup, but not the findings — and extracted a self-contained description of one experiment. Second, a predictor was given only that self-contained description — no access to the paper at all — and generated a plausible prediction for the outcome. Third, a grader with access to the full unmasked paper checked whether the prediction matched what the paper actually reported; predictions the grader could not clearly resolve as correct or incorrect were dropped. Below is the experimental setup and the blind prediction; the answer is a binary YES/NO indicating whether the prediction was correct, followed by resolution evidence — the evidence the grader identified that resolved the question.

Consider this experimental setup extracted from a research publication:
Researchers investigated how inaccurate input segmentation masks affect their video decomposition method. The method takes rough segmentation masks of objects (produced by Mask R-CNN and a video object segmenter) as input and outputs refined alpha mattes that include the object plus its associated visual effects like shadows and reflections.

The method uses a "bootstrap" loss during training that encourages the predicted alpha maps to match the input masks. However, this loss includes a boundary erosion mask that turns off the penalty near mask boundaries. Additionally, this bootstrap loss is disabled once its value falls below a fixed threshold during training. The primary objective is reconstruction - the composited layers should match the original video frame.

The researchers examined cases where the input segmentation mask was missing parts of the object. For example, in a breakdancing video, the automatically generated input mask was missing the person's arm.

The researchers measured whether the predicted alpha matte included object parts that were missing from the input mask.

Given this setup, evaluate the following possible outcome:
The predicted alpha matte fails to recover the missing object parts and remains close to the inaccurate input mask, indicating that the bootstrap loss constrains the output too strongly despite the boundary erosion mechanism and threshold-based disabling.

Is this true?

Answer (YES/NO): NO